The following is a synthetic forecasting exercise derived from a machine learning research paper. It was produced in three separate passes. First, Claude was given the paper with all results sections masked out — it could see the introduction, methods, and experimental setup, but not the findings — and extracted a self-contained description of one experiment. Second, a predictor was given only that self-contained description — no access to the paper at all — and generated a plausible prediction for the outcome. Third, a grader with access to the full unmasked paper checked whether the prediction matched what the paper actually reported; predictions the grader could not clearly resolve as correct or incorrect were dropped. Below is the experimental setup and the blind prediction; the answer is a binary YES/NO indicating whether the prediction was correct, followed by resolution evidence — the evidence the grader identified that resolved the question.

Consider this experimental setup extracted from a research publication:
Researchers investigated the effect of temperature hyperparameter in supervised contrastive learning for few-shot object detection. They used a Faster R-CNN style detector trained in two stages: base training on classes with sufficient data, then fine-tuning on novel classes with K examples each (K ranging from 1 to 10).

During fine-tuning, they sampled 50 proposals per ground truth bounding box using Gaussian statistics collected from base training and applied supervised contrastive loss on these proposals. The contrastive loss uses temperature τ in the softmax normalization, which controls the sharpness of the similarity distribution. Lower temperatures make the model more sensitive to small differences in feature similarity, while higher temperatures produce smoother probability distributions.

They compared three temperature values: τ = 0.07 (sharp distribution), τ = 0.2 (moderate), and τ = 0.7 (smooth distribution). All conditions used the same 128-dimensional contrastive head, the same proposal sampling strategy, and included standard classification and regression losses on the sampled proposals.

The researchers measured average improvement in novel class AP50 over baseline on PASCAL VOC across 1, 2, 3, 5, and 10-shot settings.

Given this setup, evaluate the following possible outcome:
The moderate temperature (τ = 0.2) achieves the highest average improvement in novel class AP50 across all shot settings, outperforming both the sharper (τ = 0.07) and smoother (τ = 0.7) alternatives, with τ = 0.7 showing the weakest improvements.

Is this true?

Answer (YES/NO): YES